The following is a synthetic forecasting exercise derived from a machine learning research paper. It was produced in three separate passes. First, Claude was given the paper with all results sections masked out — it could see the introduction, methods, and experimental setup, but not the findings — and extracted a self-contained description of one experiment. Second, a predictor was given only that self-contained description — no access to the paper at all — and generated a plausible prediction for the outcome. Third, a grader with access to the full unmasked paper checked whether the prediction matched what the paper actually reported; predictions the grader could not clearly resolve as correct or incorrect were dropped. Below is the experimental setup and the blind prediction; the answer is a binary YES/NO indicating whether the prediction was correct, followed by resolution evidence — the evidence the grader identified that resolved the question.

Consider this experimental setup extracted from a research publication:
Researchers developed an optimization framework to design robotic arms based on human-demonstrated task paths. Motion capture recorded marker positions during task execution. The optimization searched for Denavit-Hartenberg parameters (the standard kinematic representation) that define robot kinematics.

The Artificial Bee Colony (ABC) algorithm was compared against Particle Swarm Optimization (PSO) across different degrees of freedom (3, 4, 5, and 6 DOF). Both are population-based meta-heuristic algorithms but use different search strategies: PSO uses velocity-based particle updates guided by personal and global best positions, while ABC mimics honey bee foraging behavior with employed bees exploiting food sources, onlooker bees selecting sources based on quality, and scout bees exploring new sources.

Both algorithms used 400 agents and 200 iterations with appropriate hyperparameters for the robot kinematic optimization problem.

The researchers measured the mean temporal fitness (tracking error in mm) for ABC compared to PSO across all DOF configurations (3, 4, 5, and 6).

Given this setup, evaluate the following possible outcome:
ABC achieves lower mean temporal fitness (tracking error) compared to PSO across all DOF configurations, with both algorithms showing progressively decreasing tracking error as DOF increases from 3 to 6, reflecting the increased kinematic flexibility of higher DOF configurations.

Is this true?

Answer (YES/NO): NO